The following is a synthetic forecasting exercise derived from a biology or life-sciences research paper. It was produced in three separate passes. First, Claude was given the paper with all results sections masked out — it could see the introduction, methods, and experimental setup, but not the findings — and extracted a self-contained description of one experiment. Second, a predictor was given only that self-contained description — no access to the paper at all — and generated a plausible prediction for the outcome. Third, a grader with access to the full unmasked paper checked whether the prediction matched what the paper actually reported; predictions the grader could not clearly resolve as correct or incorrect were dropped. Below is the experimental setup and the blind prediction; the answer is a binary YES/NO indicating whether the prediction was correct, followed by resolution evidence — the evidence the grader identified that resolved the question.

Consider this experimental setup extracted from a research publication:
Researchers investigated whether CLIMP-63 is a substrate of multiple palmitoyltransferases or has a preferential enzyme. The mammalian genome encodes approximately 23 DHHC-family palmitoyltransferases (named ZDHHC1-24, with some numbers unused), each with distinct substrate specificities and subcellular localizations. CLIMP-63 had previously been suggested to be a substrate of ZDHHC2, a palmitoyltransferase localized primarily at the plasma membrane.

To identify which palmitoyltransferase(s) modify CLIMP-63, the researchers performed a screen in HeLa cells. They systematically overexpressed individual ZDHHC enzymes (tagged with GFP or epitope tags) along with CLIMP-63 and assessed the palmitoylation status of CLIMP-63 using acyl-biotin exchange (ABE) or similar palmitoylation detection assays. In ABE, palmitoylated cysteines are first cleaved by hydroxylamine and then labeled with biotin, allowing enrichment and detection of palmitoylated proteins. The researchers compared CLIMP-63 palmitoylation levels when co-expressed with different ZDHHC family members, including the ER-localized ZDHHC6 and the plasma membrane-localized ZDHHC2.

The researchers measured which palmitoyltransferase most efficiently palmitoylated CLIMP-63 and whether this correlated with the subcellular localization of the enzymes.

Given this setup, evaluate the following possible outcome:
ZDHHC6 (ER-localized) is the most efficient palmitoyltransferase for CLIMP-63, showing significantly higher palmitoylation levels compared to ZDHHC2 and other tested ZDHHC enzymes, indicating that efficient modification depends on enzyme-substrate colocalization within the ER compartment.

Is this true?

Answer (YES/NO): YES